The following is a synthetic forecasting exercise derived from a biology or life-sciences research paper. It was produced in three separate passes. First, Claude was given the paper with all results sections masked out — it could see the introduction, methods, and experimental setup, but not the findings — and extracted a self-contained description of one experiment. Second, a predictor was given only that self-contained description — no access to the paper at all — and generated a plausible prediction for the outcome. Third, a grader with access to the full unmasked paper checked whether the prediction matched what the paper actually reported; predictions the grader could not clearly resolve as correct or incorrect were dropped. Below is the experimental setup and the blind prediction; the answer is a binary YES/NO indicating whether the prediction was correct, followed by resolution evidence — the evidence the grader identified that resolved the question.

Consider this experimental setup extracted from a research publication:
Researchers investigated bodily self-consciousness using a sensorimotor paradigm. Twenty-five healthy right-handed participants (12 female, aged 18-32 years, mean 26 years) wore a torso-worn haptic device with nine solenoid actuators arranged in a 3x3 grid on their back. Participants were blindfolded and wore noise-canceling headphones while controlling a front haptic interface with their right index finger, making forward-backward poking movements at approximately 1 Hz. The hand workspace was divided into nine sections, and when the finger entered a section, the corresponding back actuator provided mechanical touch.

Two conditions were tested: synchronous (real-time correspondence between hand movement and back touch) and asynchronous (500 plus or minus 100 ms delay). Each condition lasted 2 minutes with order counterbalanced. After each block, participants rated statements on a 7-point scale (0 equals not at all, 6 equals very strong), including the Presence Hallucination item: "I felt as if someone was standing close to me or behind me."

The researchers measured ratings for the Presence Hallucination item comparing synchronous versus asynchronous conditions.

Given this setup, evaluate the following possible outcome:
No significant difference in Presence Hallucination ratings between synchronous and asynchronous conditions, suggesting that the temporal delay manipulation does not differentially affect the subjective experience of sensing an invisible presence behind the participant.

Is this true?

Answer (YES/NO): NO